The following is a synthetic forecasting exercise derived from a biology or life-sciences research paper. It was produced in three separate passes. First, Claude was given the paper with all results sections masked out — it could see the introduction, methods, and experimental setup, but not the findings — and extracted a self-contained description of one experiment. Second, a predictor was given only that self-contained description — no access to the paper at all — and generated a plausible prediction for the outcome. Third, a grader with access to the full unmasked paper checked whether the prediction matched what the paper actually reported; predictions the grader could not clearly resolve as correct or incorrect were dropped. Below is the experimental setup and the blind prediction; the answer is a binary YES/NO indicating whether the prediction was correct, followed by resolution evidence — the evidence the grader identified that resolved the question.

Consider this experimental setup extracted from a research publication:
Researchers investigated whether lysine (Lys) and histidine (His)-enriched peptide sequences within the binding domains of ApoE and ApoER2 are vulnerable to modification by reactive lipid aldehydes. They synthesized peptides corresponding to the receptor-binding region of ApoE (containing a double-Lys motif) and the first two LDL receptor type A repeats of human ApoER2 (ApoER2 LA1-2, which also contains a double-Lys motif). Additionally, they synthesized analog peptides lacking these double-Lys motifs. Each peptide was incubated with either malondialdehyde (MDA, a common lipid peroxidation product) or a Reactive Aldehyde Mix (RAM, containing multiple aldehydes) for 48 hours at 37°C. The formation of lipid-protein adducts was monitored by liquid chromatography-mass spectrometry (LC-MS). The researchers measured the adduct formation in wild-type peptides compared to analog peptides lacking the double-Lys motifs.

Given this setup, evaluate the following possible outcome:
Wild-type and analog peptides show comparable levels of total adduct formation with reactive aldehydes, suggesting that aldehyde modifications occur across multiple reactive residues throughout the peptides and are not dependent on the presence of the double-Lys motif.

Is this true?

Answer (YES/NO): NO